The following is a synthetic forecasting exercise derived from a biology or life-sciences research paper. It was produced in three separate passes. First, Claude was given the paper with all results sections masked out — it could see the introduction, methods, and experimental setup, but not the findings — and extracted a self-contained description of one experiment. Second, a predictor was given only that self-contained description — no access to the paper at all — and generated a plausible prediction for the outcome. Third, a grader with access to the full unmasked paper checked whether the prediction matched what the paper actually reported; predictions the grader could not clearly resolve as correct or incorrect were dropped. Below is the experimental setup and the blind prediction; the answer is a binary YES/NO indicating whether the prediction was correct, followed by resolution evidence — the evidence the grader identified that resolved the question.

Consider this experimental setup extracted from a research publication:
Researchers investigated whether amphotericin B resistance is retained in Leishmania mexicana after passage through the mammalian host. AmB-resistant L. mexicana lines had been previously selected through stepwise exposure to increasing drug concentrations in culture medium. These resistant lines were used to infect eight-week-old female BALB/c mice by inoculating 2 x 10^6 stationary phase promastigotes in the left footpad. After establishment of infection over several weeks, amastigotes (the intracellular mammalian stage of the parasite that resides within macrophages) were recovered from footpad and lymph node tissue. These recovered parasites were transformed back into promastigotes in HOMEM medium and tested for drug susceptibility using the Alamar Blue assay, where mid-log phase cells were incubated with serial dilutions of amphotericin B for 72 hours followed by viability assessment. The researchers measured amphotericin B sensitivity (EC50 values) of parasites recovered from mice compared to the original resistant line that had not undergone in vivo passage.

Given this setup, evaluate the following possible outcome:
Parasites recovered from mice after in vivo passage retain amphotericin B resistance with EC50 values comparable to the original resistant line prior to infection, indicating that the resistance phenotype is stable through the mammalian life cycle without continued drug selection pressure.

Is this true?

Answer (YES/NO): YES